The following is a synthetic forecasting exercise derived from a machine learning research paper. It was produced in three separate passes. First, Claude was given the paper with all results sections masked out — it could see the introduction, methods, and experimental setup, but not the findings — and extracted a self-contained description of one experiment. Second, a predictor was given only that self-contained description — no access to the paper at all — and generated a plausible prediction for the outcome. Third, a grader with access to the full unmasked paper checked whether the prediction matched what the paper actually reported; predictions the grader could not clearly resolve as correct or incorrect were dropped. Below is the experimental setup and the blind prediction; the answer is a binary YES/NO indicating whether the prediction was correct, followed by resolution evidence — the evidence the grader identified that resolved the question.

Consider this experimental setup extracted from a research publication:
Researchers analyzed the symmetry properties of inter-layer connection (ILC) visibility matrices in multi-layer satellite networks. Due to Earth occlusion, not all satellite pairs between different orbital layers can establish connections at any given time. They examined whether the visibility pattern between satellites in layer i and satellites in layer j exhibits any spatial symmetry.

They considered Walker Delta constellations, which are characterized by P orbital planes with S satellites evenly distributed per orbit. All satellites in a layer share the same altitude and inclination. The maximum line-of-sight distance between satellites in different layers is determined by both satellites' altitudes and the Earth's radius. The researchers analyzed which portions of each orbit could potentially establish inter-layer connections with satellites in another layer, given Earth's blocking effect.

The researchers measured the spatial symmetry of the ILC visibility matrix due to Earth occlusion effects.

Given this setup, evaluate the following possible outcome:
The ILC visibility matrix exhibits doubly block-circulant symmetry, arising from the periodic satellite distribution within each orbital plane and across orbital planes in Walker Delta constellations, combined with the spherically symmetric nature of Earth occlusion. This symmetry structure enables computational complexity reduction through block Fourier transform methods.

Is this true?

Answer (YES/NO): NO